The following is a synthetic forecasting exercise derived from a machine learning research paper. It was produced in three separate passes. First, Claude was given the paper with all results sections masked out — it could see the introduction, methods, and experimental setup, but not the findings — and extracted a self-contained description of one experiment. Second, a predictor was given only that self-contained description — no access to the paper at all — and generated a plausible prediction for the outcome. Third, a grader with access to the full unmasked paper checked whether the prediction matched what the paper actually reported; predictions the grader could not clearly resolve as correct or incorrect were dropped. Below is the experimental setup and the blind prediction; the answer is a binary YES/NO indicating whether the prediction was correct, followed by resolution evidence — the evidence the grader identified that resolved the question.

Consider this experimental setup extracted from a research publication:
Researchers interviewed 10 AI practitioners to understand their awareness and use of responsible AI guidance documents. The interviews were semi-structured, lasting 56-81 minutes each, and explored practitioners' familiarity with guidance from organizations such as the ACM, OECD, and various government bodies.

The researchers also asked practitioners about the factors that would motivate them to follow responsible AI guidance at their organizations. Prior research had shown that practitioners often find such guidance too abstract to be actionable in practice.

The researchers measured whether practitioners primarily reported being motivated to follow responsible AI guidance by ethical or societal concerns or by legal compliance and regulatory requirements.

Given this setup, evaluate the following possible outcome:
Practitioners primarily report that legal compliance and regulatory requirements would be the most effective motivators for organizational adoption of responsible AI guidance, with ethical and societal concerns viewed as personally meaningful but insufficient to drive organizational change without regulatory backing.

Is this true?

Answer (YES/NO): NO